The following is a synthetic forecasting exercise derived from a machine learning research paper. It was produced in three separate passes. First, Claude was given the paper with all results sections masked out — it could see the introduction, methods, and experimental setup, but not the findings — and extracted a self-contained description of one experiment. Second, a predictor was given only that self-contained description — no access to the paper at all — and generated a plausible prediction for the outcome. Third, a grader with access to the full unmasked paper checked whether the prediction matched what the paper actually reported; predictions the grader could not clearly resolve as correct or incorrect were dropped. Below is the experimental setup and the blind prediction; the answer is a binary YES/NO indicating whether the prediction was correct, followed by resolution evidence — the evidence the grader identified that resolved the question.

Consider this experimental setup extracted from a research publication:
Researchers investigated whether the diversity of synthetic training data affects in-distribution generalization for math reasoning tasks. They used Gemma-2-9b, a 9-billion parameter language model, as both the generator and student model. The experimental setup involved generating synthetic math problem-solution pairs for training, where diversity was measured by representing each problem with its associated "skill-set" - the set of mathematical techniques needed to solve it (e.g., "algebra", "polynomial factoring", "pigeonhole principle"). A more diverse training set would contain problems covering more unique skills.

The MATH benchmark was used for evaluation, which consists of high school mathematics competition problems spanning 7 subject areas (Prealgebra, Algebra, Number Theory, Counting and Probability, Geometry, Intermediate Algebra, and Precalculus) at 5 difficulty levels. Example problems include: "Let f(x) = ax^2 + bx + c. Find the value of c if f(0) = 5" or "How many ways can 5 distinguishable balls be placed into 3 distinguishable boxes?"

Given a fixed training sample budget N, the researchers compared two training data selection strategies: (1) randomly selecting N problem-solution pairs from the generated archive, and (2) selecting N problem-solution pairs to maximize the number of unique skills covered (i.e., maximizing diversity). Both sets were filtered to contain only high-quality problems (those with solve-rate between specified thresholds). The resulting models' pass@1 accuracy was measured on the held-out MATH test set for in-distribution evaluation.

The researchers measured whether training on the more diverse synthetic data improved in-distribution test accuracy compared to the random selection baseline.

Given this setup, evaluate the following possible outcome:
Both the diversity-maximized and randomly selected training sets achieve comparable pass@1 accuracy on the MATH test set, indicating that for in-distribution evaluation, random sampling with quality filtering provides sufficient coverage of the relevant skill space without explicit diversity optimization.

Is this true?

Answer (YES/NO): YES